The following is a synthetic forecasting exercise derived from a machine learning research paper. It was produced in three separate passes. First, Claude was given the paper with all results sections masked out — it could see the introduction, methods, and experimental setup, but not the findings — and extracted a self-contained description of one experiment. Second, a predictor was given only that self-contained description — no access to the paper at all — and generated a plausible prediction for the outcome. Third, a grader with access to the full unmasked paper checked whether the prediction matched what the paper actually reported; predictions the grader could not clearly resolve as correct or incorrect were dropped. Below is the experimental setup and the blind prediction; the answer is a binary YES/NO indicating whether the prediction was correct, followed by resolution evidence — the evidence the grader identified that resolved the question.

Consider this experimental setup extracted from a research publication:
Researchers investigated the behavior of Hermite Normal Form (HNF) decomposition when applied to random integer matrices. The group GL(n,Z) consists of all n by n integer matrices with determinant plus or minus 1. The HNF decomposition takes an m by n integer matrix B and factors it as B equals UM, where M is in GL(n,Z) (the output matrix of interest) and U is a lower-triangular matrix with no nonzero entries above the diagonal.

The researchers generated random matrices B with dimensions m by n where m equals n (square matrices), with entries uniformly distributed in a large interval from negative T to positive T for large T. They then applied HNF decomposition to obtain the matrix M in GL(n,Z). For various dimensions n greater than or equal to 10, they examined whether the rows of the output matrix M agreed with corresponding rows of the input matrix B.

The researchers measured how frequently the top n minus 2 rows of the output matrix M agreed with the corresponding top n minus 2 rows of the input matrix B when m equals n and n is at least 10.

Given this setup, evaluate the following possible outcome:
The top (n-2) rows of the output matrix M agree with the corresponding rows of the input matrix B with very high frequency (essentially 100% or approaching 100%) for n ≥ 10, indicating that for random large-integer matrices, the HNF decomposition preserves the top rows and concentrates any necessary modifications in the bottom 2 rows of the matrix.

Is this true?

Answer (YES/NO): NO